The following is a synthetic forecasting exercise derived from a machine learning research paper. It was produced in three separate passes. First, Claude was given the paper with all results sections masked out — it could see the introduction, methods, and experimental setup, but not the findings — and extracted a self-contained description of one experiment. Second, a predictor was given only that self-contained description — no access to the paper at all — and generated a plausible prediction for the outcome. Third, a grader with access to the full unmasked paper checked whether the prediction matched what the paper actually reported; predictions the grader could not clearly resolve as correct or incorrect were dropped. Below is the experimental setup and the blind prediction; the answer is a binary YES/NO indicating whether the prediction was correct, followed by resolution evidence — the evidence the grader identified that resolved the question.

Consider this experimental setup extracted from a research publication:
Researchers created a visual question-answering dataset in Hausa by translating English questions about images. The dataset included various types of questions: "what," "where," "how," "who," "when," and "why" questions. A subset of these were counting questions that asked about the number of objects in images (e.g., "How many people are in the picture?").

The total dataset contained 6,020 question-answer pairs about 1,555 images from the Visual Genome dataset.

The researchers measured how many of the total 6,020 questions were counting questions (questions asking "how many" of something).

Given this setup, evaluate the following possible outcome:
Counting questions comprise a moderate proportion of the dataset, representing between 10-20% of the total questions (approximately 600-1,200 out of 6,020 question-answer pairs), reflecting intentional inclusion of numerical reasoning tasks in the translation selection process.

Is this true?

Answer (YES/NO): YES